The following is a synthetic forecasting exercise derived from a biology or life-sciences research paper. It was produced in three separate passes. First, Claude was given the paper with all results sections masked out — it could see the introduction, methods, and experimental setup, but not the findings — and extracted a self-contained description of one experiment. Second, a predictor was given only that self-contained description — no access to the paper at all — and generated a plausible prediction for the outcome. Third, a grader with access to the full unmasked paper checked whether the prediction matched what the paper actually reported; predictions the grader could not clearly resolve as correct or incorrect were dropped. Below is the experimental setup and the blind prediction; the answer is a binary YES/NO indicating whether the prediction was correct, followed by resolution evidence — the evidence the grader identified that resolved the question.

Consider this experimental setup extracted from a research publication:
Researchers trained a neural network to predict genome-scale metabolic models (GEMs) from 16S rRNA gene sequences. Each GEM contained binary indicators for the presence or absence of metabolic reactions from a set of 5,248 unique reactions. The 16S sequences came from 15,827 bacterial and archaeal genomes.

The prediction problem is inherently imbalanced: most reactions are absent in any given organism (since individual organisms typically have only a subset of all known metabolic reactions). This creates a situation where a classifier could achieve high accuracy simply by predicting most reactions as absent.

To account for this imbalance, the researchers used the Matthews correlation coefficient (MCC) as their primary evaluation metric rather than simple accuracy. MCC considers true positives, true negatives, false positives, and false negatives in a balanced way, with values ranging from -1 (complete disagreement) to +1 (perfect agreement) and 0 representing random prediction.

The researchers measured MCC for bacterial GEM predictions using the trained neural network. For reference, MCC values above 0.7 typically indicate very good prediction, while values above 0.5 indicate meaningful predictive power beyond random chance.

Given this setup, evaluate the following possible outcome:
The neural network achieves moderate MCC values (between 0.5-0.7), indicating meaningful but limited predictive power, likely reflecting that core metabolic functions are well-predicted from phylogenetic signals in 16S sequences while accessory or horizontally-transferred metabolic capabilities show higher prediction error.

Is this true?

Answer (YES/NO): NO